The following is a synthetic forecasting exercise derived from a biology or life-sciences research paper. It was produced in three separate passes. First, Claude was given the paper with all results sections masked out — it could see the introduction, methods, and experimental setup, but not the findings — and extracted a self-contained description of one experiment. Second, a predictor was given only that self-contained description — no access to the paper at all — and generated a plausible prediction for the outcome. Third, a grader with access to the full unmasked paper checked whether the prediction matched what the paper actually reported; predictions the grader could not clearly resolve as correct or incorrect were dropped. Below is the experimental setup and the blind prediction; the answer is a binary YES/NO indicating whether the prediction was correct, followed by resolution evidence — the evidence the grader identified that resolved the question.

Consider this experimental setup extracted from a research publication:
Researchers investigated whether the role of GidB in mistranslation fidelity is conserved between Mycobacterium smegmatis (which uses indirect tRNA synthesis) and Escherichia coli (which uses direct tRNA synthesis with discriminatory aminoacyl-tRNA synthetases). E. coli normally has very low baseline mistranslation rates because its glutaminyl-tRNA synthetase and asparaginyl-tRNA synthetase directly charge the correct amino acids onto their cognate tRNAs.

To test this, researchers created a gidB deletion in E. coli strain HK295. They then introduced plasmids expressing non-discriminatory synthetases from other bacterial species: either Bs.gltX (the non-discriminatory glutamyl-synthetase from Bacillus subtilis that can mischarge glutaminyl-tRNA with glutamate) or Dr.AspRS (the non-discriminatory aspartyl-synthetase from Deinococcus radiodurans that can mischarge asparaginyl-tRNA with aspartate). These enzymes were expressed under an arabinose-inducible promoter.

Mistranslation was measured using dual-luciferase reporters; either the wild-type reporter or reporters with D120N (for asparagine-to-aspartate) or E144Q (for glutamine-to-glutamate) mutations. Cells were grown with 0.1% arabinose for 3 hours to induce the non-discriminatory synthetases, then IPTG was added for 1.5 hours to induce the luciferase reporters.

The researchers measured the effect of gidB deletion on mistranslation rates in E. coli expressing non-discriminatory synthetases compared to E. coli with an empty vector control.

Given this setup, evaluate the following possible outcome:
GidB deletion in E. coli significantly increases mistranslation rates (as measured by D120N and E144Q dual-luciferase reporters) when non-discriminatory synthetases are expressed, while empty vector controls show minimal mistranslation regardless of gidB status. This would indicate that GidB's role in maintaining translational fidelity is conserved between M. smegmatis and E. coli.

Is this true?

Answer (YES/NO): NO